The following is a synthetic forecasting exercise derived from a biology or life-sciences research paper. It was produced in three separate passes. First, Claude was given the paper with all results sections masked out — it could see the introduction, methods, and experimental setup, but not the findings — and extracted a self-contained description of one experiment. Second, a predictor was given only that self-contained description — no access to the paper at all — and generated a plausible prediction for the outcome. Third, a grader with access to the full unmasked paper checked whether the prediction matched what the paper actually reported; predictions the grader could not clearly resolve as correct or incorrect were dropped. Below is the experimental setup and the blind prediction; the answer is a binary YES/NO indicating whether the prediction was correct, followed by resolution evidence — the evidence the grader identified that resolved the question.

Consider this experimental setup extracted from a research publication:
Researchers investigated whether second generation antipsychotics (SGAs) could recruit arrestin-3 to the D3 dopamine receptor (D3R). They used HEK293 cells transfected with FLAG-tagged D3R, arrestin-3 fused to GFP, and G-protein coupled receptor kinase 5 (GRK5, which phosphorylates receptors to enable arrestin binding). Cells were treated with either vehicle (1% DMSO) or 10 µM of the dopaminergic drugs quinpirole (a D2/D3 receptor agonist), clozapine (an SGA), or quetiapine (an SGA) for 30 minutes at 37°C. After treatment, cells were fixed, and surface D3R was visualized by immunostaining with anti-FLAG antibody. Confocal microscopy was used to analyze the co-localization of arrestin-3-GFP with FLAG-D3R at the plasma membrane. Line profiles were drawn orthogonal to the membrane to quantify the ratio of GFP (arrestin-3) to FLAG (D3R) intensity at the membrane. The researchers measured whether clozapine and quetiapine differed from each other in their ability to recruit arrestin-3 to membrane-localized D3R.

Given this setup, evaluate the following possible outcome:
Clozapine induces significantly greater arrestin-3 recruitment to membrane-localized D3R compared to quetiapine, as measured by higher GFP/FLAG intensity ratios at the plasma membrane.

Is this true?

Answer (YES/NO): NO